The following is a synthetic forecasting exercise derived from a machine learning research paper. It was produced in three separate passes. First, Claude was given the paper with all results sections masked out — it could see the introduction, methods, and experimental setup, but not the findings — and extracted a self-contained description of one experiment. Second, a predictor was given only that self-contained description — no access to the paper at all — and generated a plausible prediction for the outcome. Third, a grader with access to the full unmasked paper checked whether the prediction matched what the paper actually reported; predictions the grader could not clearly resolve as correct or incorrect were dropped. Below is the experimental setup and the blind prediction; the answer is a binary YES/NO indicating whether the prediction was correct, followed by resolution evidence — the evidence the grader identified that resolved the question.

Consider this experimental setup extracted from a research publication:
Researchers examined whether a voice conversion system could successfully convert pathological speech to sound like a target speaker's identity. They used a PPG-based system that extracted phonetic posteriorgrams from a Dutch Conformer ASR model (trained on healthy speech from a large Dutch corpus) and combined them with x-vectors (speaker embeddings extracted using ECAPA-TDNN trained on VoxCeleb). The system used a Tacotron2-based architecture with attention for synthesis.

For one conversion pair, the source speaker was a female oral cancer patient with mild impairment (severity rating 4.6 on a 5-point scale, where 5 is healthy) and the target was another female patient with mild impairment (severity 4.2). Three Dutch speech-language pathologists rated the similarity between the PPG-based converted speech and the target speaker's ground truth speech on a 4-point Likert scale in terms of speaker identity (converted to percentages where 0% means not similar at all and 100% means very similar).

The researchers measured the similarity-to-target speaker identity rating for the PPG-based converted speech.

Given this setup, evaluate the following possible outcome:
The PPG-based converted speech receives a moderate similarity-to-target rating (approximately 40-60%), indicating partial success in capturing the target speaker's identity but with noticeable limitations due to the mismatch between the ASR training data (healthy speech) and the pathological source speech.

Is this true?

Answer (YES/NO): NO